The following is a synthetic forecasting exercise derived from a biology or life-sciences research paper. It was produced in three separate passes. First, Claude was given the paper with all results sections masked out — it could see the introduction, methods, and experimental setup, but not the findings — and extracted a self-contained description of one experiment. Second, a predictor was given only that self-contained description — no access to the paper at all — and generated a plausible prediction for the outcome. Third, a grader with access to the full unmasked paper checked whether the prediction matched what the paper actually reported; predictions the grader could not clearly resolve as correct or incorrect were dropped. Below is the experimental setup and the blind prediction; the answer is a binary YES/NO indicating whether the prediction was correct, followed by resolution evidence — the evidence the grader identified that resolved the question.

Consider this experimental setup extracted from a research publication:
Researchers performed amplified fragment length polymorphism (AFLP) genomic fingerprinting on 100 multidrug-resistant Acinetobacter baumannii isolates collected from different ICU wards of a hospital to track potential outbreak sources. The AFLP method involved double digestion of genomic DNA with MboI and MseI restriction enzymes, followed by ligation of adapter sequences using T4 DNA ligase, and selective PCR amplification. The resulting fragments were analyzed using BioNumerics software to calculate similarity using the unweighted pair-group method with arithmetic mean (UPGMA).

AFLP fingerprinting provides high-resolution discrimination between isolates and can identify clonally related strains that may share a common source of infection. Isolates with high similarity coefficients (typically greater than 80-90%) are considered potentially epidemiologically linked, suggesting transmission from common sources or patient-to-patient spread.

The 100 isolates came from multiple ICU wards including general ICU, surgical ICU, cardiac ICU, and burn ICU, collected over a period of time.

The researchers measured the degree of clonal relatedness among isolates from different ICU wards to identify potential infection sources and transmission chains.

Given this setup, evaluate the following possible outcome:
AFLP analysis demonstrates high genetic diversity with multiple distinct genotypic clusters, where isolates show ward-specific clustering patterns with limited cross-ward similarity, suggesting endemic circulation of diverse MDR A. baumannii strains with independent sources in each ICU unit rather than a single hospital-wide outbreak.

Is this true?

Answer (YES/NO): NO